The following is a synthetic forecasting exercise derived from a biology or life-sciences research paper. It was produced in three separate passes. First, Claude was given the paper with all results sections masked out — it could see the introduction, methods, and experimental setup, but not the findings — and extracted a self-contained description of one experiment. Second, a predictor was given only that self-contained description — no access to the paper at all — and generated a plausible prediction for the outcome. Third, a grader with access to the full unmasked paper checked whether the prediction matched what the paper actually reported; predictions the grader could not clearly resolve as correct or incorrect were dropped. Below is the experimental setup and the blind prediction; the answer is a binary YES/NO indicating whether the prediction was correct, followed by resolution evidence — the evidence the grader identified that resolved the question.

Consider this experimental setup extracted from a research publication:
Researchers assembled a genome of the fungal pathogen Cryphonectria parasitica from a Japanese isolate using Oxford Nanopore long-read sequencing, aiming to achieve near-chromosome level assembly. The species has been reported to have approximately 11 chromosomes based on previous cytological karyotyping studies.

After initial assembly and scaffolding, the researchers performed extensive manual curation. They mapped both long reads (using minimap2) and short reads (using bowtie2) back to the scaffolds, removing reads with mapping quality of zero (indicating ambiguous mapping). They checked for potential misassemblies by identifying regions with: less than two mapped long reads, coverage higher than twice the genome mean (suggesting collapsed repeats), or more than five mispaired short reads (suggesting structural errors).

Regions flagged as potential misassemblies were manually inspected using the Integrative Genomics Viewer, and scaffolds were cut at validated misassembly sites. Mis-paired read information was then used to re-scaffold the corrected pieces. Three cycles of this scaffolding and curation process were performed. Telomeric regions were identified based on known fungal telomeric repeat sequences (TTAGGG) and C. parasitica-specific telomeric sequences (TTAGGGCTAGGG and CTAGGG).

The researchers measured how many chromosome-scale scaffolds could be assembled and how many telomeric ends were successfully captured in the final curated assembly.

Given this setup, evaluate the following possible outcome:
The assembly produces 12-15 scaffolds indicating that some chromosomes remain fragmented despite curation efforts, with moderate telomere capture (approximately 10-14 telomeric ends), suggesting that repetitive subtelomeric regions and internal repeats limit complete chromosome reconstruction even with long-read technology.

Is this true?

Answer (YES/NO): NO